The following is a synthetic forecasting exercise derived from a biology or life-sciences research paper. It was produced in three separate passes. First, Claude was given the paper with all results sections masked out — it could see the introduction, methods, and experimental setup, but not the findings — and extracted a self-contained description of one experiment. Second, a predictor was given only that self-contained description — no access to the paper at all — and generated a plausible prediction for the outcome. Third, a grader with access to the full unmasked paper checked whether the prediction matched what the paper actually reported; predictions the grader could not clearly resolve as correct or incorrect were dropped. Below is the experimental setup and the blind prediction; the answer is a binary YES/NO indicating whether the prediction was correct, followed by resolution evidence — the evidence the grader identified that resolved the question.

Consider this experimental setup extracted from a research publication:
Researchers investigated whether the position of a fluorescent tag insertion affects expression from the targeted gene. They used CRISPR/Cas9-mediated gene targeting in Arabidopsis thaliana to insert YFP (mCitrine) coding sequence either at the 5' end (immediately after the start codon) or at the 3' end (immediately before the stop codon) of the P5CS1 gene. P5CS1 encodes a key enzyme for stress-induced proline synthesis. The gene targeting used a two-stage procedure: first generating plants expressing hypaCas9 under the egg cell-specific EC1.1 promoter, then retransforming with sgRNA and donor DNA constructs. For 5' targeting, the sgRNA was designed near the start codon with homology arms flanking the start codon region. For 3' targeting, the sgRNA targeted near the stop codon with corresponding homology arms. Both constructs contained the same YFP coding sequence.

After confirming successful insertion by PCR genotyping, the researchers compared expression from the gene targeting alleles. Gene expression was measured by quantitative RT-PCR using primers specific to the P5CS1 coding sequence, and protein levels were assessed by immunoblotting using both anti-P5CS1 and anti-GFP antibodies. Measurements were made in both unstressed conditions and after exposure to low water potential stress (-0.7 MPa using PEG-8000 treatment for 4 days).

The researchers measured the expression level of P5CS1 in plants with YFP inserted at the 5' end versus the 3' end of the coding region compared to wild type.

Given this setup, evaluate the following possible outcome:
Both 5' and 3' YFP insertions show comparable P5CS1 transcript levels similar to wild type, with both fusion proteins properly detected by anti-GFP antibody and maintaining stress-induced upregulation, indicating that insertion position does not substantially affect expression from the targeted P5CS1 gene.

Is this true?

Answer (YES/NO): NO